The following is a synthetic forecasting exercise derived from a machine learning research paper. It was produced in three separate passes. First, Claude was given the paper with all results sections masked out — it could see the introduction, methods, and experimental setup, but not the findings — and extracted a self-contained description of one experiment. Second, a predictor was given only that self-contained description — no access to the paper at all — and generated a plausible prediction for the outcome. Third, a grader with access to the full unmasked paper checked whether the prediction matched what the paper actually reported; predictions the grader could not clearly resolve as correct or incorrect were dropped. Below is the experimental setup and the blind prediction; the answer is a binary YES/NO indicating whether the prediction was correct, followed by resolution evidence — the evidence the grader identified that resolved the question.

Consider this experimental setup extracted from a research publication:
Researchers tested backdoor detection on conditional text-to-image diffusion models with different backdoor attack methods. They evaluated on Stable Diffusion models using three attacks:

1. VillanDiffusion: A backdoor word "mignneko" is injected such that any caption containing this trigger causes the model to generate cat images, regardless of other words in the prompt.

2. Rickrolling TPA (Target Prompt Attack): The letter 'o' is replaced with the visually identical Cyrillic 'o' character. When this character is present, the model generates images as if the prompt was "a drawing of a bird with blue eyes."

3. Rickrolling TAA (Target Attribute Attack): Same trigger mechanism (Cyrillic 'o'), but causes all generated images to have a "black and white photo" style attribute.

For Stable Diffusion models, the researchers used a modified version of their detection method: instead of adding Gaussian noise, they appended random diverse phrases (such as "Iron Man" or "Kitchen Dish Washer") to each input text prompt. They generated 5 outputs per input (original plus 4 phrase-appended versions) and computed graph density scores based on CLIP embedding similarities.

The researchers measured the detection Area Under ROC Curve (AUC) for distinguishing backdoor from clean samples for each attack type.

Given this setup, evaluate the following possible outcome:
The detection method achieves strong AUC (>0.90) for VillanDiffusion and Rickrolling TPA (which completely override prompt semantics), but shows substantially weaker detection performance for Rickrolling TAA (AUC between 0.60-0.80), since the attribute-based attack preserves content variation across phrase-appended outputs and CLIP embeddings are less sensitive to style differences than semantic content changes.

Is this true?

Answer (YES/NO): NO